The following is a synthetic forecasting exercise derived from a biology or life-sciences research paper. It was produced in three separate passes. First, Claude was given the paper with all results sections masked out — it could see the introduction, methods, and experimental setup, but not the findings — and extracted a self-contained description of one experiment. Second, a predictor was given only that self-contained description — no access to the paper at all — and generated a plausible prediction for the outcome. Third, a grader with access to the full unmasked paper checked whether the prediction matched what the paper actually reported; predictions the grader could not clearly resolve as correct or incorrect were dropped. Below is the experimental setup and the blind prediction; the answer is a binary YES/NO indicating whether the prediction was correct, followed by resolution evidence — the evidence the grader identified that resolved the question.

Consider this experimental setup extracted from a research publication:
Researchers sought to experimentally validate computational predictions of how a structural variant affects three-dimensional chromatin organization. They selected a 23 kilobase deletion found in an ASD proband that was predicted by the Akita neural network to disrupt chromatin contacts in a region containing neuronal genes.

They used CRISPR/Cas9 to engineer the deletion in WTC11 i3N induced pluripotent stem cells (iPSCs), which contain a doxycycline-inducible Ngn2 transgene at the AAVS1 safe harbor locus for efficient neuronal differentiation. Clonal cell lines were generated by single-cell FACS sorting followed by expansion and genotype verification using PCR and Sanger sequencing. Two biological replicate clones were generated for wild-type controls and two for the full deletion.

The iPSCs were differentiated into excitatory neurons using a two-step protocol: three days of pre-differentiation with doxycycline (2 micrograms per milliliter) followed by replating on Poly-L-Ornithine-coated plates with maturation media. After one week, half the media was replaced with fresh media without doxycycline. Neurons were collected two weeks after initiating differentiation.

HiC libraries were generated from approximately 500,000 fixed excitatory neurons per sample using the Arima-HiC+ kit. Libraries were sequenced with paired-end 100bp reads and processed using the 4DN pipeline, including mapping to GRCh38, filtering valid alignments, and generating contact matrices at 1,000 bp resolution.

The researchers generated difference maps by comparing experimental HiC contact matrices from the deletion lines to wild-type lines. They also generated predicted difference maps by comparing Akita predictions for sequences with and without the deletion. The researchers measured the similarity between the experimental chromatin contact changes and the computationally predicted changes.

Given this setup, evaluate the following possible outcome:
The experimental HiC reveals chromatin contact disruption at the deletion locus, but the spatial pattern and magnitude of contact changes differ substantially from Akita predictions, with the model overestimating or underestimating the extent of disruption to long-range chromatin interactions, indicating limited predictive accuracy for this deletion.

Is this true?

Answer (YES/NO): NO